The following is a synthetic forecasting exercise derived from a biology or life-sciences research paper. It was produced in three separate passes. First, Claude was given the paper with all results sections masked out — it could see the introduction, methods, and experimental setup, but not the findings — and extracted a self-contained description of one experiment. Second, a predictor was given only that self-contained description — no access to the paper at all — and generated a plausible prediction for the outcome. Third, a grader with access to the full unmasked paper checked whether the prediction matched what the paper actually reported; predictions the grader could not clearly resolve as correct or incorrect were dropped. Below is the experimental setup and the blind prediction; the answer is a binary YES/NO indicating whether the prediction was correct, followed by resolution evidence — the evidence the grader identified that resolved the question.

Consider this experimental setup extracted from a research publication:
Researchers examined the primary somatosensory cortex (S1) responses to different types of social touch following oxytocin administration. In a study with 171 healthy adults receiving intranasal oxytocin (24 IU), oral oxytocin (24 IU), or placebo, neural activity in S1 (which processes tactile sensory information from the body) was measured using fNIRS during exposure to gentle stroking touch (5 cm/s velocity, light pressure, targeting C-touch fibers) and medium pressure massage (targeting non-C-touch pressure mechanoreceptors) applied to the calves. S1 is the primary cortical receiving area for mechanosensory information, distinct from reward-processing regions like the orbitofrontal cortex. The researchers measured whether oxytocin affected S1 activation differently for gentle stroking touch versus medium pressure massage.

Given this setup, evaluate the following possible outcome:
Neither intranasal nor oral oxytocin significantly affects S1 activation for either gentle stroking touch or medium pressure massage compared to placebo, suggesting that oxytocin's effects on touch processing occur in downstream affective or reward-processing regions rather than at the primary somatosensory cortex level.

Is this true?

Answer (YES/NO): YES